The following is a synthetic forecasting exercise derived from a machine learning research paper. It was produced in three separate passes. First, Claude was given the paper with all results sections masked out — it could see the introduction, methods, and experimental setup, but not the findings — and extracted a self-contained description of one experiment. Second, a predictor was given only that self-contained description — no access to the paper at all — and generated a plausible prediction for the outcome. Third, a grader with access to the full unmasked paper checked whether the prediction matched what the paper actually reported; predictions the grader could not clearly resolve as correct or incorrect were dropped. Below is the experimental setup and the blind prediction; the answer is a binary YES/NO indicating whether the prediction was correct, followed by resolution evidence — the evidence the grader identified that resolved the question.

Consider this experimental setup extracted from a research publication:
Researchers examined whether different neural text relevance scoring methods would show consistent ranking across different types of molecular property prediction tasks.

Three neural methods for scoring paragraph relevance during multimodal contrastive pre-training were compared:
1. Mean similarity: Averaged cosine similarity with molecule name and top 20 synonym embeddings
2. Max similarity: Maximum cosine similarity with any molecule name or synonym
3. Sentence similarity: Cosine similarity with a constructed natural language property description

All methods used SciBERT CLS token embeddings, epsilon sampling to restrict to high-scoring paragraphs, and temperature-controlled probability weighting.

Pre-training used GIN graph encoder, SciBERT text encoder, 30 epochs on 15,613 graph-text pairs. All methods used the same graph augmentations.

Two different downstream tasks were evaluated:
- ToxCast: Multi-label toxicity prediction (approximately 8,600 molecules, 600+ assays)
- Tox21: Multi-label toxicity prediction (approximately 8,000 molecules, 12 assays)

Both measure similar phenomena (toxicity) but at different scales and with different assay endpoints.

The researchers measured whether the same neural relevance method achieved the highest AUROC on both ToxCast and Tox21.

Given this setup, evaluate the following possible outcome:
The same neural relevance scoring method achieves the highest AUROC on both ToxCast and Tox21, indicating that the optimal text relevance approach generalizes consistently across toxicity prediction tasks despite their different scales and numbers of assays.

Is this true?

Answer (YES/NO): NO